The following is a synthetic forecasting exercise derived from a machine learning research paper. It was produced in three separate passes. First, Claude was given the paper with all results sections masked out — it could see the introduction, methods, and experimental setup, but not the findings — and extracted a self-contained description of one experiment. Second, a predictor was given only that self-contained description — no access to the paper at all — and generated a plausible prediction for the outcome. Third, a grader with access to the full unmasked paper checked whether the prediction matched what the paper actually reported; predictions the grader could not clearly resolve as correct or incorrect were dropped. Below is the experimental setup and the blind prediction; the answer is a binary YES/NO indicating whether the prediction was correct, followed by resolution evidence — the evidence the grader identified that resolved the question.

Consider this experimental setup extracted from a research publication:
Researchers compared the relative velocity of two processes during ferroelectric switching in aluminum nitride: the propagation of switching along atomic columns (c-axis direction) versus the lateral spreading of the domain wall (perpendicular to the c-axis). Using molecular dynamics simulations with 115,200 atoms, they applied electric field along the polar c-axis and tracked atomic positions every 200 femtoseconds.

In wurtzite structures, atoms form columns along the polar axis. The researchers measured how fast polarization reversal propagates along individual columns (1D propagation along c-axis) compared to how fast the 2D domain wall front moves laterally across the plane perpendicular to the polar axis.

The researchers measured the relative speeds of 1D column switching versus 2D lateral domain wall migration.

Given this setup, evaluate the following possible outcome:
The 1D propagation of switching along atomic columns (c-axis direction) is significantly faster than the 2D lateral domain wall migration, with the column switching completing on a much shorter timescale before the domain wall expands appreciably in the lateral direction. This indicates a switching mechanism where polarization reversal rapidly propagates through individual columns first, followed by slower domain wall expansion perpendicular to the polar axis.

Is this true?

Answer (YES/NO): YES